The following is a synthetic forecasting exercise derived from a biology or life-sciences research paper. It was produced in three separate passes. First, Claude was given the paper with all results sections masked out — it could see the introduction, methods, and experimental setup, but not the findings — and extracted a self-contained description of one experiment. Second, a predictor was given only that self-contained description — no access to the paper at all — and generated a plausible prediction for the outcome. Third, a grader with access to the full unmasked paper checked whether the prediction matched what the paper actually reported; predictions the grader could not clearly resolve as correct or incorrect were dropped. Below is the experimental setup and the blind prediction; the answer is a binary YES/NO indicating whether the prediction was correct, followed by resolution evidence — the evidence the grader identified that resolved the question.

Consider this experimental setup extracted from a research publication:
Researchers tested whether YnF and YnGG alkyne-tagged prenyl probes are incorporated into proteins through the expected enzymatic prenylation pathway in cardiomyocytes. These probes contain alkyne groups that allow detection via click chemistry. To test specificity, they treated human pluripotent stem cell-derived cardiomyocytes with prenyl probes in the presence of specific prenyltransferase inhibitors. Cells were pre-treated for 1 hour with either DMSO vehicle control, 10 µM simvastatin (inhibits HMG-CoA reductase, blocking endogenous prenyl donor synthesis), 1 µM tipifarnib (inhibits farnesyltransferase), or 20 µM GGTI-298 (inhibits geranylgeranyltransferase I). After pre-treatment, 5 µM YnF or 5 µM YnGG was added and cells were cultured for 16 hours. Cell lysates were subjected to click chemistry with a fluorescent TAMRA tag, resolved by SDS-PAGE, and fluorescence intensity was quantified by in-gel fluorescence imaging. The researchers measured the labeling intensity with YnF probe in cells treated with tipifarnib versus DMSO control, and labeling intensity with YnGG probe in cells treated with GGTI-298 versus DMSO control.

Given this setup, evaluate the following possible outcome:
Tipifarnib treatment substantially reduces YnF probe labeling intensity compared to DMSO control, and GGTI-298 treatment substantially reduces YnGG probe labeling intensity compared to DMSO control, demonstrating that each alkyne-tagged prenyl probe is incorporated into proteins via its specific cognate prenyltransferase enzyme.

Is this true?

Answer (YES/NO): YES